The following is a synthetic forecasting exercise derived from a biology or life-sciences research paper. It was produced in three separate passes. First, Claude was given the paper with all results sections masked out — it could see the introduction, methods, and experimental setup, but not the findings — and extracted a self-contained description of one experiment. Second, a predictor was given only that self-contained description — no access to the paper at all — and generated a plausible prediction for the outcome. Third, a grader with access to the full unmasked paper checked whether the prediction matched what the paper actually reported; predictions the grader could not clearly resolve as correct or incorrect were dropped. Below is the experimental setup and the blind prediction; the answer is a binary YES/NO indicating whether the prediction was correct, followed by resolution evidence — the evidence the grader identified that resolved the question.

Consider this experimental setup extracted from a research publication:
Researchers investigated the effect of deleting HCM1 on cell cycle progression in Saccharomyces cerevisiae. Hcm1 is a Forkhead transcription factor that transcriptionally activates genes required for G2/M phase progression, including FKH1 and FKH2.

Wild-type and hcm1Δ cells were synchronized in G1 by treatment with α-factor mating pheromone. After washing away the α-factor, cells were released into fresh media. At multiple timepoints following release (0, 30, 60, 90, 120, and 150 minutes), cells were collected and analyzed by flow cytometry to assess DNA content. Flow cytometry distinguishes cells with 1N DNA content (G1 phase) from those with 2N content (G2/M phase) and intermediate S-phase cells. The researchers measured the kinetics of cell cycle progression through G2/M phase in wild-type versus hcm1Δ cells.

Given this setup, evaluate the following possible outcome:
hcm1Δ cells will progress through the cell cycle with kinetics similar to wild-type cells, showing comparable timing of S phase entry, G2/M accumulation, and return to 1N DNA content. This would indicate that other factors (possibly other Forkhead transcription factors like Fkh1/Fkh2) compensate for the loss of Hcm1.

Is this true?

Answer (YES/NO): NO